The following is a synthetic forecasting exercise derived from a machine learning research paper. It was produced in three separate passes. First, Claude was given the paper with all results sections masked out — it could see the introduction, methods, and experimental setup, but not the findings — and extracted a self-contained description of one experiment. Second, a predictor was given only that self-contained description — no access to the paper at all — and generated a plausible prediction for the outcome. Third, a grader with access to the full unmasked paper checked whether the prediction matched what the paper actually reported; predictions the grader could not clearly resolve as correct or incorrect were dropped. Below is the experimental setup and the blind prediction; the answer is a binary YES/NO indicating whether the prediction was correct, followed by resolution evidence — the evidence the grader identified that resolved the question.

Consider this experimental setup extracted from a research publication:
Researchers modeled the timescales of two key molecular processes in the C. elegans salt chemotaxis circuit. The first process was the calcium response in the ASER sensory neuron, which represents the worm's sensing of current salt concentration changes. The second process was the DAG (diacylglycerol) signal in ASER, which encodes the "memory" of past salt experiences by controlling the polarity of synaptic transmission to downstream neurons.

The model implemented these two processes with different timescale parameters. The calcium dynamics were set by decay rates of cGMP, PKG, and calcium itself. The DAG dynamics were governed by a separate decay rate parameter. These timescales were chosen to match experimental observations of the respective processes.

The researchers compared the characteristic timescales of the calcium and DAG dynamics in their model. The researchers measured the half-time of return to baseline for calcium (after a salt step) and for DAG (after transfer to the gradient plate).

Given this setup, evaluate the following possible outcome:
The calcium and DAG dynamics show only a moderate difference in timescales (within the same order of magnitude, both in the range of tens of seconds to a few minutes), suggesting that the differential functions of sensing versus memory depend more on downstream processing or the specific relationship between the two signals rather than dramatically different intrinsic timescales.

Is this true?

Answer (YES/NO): NO